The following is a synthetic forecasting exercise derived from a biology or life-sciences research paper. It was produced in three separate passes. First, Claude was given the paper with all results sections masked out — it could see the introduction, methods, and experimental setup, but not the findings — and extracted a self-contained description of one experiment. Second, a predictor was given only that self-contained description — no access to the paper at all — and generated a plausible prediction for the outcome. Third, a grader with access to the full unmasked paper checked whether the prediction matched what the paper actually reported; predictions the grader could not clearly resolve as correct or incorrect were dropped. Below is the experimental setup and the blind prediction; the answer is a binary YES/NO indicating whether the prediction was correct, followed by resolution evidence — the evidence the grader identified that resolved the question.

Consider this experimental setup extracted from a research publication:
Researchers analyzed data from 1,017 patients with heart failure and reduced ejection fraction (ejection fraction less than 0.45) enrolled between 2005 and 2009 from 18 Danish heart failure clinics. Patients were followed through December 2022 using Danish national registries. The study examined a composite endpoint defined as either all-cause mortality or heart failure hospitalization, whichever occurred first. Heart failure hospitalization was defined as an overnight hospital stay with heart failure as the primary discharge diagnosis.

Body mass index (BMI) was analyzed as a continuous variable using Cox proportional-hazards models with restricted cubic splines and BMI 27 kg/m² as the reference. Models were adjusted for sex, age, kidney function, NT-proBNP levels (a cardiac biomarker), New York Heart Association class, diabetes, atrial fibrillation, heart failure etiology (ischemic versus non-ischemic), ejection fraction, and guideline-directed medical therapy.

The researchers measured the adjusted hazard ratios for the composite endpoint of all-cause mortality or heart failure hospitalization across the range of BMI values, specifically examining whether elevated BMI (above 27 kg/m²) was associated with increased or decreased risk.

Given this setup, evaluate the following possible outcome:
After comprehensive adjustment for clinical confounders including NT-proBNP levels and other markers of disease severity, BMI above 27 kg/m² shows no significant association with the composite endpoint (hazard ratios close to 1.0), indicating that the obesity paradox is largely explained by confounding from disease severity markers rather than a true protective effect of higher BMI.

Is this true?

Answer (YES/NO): NO